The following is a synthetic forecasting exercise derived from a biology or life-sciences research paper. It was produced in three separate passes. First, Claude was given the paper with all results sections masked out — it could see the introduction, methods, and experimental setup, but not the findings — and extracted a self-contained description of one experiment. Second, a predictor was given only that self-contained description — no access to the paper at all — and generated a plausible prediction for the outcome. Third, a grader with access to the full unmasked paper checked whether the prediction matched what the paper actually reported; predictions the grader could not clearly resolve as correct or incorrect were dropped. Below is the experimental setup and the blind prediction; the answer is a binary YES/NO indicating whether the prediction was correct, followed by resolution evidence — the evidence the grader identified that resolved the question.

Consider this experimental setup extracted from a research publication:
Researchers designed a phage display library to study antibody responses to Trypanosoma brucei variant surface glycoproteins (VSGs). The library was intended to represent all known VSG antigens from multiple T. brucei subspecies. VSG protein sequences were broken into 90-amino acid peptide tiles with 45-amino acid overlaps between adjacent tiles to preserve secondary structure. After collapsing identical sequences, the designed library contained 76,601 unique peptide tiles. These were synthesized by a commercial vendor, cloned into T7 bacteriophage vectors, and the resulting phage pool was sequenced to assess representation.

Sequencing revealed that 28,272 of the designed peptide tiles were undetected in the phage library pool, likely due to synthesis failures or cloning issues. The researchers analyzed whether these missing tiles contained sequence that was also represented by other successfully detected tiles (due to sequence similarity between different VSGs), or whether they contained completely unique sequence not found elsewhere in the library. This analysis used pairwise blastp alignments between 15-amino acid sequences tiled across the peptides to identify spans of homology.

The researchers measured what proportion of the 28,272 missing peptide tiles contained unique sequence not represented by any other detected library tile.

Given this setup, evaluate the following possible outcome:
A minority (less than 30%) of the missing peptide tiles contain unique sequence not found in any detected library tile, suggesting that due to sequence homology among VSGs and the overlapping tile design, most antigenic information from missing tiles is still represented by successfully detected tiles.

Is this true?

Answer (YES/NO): NO